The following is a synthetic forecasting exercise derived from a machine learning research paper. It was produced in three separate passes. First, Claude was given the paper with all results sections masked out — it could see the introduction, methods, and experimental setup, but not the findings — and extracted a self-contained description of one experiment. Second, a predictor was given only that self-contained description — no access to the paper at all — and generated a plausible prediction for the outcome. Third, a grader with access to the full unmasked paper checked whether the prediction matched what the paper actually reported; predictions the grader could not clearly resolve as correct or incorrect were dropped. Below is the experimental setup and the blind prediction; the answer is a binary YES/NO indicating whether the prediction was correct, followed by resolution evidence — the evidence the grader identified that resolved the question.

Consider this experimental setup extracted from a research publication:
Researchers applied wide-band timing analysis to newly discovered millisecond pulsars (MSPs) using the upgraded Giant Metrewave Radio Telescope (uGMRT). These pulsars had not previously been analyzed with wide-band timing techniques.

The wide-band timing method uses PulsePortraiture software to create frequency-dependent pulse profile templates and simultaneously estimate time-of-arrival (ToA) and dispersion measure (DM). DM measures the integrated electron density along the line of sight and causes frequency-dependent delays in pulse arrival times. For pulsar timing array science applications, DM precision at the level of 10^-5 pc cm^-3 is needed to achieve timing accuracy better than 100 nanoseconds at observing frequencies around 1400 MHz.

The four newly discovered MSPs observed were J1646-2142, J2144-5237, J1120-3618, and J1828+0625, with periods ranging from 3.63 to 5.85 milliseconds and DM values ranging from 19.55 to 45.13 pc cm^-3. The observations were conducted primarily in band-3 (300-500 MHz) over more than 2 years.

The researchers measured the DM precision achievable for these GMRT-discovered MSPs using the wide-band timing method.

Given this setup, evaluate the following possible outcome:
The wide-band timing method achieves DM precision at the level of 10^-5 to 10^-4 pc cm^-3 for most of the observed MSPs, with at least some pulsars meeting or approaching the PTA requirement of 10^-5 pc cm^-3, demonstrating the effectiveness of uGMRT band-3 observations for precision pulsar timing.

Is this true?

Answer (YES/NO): NO